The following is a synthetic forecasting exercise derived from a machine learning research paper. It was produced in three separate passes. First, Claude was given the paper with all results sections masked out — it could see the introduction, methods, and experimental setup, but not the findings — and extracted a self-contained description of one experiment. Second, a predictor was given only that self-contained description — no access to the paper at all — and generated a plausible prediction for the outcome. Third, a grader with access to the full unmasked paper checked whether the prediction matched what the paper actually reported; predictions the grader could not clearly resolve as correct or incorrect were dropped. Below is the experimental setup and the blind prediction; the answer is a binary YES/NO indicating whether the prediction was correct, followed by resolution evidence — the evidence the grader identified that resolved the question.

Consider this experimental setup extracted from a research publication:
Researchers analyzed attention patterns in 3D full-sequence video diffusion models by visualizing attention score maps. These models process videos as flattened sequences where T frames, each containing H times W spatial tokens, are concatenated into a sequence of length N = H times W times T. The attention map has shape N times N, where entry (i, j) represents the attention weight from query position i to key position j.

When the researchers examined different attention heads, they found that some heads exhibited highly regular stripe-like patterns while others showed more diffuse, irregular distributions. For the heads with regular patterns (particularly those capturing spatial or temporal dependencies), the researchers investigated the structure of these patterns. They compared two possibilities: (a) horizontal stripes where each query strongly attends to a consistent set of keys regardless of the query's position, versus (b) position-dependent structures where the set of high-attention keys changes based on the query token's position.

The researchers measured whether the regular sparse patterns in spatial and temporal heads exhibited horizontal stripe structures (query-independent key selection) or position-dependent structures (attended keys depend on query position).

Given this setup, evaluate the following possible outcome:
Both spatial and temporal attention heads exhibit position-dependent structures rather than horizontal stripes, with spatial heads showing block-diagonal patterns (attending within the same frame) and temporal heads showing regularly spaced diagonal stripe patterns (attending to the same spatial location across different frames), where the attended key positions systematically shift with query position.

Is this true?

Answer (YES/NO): NO